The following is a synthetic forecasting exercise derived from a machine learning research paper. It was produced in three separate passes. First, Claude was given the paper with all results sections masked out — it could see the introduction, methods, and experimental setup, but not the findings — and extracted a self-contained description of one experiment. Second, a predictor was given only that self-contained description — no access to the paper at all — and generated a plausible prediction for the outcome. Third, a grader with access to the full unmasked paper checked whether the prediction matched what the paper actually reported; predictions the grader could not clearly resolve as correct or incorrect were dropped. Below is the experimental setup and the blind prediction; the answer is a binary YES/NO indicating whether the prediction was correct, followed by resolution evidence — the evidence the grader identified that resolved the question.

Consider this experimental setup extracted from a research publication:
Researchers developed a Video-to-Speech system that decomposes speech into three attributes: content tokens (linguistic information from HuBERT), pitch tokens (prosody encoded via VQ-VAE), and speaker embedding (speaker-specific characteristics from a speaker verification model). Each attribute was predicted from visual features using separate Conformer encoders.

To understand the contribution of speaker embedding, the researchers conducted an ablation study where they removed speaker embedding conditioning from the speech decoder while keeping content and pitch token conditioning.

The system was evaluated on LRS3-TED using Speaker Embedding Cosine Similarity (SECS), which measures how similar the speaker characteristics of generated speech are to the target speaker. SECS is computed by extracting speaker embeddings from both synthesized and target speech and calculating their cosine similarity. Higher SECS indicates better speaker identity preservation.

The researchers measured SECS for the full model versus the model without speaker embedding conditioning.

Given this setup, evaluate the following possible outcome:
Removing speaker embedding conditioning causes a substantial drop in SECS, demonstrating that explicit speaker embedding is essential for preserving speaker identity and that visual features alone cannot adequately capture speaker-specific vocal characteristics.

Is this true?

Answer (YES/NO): NO